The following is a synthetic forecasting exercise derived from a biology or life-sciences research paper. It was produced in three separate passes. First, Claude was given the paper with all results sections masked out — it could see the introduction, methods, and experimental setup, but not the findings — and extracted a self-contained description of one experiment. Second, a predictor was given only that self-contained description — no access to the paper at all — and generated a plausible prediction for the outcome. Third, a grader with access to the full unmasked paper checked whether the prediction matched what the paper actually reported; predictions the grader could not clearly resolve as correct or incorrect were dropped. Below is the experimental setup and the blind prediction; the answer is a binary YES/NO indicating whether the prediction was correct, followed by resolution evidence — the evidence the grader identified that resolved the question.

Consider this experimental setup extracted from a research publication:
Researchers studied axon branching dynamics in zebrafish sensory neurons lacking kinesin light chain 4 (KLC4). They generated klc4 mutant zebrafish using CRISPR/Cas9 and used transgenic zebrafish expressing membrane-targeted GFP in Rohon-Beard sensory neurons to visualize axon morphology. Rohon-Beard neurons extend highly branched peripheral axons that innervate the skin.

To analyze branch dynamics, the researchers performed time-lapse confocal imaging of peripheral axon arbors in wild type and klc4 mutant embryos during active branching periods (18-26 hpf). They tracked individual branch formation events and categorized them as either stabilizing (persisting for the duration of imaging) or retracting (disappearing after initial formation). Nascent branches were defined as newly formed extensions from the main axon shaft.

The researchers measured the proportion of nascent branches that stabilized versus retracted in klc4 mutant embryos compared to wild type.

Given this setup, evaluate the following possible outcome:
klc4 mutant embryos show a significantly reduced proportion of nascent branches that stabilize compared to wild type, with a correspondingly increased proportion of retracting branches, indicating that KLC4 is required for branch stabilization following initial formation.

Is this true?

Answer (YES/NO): YES